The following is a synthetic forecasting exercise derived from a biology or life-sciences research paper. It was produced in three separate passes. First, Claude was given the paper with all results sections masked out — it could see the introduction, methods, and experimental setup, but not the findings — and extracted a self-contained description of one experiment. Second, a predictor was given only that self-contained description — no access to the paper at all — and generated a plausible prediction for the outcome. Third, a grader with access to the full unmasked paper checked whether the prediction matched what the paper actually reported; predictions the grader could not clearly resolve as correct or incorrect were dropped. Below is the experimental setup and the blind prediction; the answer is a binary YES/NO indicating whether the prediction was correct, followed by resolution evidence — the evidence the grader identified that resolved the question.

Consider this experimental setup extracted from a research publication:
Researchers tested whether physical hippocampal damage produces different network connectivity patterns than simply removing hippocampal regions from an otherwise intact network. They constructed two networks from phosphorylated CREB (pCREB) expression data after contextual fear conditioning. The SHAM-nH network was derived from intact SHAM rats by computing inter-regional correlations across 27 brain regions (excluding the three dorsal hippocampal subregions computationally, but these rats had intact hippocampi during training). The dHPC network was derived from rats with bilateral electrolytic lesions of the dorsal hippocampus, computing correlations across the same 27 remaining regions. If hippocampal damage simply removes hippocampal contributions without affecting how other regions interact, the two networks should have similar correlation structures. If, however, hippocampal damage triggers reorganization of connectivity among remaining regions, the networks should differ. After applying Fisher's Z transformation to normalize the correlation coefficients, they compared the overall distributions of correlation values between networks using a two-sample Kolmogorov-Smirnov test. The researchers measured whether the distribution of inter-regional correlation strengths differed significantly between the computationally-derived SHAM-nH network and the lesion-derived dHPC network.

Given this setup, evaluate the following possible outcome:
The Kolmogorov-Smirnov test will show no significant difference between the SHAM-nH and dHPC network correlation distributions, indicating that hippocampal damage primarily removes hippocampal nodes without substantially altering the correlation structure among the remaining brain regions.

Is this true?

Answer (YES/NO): NO